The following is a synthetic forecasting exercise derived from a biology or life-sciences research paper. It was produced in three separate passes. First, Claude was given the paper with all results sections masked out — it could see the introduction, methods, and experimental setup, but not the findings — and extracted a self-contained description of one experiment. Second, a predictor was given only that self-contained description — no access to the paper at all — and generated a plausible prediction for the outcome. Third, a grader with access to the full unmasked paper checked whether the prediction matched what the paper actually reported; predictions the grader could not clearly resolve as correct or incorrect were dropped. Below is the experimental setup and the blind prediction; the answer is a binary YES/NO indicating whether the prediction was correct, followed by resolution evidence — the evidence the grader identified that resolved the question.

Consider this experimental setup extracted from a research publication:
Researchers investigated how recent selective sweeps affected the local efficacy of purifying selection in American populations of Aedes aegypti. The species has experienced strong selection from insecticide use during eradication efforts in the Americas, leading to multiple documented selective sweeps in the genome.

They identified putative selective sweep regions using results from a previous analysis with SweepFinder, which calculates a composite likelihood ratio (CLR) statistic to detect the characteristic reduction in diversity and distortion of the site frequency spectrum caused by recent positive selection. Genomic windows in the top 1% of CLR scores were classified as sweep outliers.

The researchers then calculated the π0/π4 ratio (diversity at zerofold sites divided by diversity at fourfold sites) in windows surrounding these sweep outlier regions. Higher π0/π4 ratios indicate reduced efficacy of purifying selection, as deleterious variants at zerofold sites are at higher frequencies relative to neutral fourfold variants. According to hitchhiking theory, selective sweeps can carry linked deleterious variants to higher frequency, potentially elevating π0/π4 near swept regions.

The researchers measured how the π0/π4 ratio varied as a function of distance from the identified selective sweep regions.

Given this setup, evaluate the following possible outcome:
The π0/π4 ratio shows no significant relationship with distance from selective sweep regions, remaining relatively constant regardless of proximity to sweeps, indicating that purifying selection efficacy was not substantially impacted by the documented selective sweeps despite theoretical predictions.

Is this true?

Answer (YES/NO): NO